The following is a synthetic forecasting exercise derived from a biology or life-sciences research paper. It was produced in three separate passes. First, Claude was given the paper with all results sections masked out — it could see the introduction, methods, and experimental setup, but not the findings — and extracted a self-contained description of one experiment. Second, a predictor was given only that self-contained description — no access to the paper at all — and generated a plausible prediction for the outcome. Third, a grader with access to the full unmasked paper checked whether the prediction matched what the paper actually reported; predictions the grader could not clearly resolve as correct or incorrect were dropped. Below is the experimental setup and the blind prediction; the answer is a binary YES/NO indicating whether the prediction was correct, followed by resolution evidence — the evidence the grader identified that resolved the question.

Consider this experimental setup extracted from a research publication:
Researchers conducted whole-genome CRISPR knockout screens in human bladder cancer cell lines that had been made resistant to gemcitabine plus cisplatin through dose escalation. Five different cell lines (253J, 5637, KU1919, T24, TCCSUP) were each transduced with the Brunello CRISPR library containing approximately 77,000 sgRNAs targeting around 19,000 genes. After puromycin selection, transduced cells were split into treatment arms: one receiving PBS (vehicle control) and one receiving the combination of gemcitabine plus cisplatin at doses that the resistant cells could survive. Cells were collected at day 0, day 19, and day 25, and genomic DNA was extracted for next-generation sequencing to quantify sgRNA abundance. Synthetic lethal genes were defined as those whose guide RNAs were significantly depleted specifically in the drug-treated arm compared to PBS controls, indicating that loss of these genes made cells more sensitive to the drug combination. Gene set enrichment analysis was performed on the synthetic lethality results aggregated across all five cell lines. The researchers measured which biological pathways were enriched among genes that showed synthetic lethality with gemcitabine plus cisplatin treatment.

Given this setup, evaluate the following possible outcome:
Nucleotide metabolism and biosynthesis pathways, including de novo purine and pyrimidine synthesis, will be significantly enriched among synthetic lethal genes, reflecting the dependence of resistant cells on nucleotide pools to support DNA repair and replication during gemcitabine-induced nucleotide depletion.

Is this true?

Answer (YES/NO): NO